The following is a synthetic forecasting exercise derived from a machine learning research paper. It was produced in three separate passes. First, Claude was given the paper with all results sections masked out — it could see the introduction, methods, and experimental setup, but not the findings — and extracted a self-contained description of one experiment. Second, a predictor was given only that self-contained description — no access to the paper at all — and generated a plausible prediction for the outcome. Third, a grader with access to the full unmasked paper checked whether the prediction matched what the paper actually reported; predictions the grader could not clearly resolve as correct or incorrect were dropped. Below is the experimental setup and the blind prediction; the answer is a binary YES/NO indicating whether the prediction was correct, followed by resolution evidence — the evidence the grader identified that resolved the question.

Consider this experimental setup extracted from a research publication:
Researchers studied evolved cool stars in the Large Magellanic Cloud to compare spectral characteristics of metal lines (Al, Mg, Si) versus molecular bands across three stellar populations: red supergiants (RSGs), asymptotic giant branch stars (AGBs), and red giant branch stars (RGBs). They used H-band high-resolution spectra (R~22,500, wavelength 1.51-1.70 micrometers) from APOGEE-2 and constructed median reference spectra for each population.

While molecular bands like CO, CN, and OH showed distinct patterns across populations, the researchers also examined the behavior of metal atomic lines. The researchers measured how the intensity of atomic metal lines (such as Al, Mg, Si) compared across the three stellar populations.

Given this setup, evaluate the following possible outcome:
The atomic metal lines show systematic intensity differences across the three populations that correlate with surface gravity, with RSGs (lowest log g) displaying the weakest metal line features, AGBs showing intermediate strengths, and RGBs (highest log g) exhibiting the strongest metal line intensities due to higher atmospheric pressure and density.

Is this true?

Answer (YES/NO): NO